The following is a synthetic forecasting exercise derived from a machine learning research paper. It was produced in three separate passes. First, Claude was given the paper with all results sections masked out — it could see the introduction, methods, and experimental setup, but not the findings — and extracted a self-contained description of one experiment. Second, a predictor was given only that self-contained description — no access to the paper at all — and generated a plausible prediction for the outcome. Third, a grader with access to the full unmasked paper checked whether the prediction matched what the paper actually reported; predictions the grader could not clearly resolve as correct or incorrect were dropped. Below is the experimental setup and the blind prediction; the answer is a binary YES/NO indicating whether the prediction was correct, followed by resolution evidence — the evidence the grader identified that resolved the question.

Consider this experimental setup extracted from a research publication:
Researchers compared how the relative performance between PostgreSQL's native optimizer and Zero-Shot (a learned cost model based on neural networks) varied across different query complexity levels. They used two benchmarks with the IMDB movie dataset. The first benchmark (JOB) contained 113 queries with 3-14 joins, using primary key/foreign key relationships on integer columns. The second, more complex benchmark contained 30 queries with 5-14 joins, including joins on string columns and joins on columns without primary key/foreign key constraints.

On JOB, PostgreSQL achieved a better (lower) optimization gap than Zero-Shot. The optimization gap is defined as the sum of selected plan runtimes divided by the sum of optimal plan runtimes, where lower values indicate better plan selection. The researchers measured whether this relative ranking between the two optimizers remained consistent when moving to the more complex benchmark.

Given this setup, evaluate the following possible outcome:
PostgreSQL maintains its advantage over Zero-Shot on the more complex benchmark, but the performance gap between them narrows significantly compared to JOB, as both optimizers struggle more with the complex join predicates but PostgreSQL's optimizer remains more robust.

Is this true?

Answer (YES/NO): NO